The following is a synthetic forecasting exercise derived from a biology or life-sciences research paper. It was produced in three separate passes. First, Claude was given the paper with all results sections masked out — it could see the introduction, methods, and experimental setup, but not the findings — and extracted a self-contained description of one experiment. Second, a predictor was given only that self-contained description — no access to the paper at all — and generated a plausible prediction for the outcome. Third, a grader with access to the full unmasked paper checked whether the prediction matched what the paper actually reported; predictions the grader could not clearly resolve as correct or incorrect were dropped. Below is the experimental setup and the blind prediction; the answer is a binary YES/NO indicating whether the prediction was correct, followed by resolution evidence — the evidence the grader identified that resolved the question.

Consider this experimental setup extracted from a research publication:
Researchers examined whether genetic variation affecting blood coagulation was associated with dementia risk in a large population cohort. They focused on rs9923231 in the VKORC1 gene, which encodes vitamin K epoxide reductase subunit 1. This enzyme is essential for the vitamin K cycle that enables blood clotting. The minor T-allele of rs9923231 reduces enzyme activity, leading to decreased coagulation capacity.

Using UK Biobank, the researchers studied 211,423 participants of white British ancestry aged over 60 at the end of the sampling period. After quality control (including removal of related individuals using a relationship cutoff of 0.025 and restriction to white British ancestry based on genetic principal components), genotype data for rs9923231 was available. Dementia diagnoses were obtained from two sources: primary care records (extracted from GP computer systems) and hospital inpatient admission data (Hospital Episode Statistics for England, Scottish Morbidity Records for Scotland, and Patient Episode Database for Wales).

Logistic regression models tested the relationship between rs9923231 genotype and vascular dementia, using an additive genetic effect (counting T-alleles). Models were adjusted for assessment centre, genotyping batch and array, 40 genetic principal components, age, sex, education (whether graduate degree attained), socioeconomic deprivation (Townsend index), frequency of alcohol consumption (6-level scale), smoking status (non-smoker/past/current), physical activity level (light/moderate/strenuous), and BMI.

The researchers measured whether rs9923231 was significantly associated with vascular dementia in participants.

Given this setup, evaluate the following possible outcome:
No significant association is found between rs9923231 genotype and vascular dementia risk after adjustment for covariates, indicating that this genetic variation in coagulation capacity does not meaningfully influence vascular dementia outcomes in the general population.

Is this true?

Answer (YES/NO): NO